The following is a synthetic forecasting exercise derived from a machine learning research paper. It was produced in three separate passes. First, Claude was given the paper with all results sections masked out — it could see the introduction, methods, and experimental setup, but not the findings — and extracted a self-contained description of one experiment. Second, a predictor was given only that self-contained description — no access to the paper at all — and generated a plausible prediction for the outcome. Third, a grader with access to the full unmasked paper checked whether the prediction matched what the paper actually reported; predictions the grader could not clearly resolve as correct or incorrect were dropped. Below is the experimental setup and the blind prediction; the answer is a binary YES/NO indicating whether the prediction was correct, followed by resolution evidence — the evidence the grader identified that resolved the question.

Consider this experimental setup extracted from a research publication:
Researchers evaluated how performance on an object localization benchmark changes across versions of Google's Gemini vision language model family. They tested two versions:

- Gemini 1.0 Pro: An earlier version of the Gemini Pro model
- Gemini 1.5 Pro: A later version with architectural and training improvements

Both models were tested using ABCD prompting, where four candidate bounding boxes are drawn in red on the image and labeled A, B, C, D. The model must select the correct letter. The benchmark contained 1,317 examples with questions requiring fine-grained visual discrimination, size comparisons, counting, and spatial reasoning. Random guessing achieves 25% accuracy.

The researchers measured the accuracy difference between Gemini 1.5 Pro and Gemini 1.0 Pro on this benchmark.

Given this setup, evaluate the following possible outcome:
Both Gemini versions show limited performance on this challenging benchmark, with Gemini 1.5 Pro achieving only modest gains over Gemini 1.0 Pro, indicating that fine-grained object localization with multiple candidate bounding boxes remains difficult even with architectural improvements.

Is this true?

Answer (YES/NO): NO